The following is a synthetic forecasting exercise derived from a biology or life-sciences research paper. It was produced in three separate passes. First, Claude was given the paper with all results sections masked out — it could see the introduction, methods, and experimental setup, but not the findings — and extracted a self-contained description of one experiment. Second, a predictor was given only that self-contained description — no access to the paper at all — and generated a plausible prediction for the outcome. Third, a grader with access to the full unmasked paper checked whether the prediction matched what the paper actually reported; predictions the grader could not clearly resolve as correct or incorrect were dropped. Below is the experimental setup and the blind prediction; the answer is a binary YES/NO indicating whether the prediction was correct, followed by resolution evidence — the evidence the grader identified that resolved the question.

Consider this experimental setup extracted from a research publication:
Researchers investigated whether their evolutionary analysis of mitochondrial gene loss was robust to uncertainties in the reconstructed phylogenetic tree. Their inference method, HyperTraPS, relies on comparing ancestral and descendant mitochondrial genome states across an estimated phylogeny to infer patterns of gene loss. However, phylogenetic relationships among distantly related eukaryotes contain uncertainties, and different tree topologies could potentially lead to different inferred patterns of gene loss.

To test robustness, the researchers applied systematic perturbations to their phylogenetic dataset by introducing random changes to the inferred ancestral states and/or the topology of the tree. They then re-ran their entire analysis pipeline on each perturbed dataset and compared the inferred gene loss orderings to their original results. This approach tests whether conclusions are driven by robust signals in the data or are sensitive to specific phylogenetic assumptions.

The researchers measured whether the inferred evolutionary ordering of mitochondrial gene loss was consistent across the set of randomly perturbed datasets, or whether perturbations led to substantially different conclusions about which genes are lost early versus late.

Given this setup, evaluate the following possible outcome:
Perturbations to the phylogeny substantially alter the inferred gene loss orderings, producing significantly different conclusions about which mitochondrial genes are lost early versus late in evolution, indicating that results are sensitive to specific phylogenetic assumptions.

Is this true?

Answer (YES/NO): NO